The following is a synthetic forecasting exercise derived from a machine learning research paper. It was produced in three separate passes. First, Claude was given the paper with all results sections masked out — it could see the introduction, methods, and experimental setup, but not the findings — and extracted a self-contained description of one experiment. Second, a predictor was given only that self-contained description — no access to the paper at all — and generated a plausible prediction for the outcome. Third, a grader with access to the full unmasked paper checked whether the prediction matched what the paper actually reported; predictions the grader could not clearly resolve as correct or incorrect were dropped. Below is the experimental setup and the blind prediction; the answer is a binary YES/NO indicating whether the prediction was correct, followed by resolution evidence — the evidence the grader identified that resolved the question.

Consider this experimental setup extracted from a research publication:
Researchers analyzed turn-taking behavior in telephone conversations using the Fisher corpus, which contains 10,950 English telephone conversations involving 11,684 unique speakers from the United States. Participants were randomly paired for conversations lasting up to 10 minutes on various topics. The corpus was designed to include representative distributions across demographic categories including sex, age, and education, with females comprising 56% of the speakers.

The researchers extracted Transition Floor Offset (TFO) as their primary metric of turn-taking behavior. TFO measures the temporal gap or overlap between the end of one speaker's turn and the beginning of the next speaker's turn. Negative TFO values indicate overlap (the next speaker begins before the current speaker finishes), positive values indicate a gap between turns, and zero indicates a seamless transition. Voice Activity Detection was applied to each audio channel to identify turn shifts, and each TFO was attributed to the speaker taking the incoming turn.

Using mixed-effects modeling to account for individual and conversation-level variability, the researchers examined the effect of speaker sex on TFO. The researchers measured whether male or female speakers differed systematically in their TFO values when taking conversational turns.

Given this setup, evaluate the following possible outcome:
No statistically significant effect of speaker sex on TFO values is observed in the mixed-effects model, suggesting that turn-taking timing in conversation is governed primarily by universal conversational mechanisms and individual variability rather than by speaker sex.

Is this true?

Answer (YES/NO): NO